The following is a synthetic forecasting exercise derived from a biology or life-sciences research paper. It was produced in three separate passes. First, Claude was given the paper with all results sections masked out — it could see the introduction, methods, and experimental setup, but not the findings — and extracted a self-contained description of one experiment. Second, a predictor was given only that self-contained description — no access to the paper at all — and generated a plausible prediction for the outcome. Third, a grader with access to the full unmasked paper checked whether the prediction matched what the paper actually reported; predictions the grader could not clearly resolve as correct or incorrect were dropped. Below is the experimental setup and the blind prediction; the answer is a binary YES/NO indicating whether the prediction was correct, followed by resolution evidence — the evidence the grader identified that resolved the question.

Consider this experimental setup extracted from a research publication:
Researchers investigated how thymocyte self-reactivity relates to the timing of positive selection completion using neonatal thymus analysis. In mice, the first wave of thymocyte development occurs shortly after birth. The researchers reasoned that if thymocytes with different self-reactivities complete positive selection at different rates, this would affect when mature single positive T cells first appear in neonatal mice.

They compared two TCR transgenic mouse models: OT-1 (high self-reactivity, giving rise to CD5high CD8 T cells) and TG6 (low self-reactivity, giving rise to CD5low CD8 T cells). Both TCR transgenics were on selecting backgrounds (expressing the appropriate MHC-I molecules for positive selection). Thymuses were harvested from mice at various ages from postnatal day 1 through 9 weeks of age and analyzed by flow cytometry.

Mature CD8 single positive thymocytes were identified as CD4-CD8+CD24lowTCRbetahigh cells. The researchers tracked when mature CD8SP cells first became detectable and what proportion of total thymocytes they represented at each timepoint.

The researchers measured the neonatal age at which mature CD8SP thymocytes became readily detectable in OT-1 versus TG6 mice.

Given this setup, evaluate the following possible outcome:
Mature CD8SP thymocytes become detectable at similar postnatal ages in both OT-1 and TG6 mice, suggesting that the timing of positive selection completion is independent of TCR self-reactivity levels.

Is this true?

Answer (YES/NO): NO